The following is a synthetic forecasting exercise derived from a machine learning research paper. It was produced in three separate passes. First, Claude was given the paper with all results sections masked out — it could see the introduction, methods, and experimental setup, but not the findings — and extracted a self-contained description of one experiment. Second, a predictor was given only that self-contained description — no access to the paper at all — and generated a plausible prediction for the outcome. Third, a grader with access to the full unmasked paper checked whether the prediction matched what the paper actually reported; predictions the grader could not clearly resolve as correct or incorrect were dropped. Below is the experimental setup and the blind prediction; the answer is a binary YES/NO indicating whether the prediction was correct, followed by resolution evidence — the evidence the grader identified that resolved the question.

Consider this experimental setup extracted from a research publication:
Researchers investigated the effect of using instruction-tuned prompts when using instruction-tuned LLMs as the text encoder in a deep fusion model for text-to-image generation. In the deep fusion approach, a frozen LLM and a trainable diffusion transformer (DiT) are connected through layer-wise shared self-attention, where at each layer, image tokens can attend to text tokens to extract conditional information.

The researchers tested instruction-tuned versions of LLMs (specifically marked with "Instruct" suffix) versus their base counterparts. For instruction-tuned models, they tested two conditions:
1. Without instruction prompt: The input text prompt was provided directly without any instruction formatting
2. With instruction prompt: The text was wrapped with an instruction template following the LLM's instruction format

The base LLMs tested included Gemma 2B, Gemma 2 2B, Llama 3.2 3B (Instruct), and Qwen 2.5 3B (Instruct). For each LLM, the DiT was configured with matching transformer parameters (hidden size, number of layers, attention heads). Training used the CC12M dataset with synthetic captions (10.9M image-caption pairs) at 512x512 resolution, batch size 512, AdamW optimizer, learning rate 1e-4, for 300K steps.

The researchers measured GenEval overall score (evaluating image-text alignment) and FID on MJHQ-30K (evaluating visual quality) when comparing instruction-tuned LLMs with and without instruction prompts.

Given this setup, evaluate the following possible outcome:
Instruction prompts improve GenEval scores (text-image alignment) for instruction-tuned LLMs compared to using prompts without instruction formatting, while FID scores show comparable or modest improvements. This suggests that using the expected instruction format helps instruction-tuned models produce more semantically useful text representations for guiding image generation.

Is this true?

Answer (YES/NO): YES